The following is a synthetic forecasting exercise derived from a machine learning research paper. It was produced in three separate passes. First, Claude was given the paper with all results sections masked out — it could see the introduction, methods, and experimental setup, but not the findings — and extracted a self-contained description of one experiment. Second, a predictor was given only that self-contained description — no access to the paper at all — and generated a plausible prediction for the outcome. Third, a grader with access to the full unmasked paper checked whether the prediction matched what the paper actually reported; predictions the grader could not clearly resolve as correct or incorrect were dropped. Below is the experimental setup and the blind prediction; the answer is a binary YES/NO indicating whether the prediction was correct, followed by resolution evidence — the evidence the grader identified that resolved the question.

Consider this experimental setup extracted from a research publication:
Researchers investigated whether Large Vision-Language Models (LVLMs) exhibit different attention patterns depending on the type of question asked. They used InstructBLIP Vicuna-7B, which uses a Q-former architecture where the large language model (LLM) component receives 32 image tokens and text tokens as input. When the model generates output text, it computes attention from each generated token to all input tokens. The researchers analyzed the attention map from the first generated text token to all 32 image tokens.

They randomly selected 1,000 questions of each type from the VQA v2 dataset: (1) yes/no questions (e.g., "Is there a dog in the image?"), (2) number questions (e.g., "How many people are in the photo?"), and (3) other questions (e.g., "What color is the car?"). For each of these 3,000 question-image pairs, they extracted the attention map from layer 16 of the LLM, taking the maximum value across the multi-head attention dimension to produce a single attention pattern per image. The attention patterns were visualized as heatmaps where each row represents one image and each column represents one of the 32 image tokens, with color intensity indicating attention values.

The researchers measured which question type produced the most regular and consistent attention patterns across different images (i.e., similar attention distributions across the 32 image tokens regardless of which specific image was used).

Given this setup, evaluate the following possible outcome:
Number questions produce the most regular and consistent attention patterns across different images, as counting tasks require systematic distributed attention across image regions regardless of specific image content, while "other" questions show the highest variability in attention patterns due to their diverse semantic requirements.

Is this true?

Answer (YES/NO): NO